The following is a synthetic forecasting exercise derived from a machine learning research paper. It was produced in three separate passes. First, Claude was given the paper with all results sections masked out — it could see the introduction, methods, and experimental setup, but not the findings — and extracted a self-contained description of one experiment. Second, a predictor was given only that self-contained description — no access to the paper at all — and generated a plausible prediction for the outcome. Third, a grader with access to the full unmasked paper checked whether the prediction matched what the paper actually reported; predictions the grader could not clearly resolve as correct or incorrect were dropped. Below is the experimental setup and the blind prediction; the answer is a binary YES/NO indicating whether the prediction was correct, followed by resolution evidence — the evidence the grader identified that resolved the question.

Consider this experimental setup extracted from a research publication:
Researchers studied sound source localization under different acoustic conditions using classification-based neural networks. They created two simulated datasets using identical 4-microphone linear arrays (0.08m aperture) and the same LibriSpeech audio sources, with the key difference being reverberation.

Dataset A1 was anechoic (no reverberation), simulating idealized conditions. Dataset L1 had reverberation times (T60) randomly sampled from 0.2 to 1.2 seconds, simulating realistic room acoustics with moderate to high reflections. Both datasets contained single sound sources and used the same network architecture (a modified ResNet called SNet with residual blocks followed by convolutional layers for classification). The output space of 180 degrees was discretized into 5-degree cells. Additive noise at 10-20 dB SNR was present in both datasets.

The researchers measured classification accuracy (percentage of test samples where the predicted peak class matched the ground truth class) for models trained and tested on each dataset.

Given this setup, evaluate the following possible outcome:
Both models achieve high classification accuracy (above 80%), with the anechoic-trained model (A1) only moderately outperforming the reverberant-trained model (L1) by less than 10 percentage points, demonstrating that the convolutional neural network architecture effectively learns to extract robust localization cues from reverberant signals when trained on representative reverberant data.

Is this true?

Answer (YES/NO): NO